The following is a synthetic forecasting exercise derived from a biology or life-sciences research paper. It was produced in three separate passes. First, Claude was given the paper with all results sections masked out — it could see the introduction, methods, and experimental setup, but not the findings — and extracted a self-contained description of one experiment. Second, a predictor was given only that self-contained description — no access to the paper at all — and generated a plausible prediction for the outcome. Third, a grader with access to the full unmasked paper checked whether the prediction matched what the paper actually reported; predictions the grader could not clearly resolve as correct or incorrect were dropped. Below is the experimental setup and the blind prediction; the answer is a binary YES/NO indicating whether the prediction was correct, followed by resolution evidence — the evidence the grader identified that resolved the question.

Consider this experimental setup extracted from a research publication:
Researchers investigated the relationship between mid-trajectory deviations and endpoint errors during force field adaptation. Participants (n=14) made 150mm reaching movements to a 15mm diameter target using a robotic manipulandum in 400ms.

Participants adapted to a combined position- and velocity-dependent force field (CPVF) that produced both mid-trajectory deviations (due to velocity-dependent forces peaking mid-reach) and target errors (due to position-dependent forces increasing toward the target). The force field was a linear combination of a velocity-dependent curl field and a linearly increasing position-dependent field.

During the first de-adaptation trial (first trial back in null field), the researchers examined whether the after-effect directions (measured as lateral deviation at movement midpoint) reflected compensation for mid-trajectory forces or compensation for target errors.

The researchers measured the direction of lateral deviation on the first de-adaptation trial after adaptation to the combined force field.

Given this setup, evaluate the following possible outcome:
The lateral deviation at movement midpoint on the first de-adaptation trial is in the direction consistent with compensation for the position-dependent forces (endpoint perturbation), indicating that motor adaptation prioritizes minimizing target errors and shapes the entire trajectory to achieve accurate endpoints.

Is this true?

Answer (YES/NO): YES